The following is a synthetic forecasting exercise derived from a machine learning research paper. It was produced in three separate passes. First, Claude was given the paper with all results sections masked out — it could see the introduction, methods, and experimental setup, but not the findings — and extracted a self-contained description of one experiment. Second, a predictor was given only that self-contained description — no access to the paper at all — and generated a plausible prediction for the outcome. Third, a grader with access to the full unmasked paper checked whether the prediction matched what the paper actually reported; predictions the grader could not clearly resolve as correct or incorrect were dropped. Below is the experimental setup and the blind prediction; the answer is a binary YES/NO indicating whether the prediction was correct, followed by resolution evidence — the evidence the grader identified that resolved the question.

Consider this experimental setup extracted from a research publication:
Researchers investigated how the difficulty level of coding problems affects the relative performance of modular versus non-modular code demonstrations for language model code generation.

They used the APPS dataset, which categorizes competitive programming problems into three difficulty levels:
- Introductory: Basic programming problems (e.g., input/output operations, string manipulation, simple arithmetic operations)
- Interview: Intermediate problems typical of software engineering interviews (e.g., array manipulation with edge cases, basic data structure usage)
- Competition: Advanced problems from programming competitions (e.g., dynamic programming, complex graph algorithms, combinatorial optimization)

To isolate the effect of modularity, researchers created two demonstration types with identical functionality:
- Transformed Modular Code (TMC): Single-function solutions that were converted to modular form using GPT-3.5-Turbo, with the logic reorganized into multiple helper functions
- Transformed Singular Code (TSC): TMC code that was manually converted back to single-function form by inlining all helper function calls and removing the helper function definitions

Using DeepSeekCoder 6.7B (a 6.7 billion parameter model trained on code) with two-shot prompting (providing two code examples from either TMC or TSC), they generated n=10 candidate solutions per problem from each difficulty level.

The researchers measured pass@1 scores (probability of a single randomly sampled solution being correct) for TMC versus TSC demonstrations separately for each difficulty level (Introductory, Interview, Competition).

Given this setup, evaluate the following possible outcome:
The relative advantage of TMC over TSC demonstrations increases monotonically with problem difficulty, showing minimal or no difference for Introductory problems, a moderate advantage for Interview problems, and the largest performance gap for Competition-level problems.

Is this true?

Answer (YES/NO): NO